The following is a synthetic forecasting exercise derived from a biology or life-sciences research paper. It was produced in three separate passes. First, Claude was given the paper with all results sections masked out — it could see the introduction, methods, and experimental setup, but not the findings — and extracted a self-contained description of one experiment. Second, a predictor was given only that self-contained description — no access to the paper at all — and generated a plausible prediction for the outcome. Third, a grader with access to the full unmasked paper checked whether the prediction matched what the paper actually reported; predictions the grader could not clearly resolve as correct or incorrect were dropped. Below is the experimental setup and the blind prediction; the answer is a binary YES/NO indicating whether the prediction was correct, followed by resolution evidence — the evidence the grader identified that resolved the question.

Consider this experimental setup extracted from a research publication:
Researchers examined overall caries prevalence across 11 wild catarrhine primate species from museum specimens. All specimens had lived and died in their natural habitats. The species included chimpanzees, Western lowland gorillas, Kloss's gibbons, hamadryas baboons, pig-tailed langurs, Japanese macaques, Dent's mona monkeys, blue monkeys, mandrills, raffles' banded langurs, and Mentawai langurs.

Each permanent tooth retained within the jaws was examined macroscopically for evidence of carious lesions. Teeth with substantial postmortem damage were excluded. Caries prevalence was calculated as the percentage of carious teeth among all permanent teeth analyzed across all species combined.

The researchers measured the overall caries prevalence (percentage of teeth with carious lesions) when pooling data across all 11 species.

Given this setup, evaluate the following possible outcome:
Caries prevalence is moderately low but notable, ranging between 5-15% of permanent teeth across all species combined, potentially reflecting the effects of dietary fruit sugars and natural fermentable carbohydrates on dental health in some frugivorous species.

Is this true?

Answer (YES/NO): NO